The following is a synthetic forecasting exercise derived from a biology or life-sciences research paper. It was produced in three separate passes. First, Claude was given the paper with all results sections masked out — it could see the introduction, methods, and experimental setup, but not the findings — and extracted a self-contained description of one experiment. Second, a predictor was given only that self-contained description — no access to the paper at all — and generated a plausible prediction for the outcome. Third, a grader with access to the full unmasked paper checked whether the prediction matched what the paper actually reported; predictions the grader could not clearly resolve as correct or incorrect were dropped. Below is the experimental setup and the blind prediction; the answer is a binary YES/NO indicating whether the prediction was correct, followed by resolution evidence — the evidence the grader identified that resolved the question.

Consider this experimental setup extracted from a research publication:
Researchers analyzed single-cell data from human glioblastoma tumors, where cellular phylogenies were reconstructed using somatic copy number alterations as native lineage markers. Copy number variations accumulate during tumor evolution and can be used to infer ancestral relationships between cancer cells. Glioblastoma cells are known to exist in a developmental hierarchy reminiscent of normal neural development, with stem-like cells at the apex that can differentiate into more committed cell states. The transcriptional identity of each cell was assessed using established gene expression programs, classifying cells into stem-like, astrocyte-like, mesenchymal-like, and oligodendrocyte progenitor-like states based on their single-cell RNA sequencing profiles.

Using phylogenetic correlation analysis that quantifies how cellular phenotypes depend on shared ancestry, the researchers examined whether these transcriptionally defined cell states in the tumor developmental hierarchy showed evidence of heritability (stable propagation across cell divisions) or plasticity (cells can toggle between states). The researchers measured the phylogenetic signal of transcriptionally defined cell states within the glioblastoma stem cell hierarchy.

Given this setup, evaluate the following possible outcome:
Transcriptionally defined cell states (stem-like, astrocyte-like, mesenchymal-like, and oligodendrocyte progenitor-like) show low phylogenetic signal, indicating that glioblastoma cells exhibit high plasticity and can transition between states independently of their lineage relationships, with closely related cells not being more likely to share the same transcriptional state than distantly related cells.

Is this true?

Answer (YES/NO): NO